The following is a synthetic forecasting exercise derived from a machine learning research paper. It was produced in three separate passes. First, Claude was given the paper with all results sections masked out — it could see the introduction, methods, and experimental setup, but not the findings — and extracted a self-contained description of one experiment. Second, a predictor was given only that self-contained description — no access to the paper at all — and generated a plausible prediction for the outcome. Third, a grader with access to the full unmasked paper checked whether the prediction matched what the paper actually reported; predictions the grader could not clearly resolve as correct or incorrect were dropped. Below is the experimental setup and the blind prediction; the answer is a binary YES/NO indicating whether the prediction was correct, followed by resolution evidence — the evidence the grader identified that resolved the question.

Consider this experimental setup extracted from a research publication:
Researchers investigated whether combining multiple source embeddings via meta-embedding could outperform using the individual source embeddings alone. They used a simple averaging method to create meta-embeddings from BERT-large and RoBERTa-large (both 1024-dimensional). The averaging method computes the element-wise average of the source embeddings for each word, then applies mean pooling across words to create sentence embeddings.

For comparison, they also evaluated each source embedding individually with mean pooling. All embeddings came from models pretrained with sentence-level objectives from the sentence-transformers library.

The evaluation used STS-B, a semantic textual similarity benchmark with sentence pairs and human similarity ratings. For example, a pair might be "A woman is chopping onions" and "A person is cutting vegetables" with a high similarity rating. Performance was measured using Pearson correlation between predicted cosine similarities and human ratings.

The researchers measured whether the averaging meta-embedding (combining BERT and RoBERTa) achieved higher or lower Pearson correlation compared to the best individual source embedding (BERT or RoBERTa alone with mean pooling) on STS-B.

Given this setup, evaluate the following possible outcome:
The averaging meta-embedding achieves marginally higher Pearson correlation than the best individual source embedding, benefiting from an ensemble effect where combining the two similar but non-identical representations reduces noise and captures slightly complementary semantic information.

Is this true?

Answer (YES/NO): YES